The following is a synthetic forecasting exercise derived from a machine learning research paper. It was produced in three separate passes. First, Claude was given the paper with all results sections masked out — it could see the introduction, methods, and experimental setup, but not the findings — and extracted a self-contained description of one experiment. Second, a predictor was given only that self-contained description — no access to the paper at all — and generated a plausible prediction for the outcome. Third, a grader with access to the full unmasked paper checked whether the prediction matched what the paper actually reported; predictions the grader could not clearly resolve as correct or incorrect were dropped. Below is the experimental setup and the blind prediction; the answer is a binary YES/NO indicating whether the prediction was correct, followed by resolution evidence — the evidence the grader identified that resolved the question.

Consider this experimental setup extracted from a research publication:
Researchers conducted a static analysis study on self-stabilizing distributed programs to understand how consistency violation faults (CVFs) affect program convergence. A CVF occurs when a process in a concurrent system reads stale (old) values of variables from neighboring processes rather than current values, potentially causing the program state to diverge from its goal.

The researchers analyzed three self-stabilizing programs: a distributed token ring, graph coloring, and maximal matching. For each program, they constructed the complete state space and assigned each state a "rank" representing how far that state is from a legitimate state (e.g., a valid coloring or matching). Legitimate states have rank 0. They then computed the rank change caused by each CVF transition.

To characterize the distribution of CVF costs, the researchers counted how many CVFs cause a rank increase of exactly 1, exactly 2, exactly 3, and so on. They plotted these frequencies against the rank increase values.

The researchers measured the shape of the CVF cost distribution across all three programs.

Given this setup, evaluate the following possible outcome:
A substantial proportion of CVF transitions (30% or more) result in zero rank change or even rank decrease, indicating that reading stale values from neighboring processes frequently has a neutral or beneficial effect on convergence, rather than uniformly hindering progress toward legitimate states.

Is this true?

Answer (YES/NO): NO